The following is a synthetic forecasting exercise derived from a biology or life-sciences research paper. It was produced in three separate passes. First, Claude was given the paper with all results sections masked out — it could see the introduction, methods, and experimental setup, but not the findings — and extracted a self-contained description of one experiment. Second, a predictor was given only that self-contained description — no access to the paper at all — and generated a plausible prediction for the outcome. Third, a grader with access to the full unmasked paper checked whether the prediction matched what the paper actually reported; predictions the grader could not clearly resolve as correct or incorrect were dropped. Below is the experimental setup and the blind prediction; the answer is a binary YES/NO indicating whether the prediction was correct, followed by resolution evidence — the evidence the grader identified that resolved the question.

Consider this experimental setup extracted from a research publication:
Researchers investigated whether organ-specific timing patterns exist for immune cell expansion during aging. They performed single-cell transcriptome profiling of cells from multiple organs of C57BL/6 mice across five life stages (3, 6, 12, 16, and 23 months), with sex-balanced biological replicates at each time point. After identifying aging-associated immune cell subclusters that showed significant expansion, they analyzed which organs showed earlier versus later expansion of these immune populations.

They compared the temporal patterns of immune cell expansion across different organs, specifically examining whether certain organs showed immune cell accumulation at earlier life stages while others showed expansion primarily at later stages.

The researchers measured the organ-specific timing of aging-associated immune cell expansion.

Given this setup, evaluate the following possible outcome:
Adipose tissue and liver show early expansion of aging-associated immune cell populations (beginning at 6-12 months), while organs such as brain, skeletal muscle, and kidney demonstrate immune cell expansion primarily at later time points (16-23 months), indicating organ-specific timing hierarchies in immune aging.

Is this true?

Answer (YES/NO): NO